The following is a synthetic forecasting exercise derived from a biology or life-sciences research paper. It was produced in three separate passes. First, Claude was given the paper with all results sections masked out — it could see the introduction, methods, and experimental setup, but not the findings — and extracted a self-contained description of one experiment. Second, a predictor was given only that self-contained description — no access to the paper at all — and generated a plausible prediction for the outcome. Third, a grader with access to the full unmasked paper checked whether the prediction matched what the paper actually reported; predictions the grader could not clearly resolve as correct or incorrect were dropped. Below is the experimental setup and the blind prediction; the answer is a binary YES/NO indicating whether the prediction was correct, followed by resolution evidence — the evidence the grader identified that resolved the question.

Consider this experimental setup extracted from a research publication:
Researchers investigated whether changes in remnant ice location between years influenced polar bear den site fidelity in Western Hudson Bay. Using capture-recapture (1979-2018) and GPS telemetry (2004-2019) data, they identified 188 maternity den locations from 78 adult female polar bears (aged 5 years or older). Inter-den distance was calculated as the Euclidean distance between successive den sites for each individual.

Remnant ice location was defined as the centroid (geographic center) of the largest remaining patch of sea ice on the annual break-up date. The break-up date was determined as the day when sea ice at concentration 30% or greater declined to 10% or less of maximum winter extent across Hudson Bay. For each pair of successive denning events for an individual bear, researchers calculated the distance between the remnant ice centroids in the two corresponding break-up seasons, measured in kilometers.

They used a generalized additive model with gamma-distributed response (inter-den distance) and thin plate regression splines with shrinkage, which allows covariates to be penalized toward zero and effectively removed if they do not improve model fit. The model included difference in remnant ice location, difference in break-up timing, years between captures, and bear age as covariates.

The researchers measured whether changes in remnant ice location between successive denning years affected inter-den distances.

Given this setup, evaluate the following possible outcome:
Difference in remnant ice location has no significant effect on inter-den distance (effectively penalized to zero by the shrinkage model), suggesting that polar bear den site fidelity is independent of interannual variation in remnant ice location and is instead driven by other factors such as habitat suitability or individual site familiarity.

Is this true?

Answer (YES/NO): YES